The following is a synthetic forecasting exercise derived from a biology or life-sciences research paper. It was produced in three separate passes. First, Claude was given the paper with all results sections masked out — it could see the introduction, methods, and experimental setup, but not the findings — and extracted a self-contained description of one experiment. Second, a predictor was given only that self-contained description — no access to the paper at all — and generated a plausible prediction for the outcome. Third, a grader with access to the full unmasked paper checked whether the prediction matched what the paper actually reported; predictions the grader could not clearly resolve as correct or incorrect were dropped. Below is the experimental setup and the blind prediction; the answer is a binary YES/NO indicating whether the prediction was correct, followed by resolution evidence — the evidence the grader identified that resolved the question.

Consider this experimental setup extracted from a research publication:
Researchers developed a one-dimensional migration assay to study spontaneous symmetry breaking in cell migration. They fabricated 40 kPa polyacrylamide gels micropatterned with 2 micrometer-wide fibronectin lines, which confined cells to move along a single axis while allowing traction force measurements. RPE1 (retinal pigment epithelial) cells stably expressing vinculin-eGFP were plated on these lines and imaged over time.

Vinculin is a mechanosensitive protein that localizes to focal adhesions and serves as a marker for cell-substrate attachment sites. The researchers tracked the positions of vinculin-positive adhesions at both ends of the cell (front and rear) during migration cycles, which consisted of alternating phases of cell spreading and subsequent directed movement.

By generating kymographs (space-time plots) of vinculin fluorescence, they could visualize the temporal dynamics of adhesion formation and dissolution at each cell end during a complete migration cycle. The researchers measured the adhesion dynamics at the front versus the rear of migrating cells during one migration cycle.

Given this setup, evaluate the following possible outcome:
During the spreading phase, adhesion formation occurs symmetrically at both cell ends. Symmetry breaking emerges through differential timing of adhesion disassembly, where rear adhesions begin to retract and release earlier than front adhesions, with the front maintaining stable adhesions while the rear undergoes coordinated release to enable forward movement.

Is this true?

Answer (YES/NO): NO